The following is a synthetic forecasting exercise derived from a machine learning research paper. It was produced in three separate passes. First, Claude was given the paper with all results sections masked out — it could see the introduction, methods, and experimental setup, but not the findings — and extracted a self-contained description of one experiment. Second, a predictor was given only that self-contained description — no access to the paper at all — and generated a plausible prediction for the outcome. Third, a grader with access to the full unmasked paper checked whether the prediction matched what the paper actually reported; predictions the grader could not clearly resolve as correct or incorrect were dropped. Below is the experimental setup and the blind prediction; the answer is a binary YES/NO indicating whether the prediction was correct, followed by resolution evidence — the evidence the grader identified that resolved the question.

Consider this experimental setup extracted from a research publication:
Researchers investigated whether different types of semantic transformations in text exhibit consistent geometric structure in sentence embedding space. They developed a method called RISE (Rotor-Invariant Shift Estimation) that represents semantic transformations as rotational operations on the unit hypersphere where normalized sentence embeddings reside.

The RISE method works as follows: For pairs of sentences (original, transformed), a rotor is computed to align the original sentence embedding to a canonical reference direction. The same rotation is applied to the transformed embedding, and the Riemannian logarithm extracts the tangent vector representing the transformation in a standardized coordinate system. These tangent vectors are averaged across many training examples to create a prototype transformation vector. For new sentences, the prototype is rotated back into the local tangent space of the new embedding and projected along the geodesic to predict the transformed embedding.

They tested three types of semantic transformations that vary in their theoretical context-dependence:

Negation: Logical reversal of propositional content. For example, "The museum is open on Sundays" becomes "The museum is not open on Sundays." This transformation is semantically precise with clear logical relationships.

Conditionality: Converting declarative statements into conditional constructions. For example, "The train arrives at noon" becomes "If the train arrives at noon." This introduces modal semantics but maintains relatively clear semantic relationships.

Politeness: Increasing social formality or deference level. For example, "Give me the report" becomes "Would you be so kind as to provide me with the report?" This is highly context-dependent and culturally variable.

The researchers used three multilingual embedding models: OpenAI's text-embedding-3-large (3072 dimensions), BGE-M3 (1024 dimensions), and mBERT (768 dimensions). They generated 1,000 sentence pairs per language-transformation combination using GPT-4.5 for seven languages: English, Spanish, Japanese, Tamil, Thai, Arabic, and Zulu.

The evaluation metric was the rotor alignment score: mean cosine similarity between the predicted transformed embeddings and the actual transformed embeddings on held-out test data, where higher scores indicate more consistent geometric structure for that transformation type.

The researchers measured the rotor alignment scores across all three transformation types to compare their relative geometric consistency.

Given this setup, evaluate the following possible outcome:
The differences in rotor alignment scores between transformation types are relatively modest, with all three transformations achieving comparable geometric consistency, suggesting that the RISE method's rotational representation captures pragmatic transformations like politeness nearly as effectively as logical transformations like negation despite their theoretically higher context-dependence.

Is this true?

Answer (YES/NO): YES